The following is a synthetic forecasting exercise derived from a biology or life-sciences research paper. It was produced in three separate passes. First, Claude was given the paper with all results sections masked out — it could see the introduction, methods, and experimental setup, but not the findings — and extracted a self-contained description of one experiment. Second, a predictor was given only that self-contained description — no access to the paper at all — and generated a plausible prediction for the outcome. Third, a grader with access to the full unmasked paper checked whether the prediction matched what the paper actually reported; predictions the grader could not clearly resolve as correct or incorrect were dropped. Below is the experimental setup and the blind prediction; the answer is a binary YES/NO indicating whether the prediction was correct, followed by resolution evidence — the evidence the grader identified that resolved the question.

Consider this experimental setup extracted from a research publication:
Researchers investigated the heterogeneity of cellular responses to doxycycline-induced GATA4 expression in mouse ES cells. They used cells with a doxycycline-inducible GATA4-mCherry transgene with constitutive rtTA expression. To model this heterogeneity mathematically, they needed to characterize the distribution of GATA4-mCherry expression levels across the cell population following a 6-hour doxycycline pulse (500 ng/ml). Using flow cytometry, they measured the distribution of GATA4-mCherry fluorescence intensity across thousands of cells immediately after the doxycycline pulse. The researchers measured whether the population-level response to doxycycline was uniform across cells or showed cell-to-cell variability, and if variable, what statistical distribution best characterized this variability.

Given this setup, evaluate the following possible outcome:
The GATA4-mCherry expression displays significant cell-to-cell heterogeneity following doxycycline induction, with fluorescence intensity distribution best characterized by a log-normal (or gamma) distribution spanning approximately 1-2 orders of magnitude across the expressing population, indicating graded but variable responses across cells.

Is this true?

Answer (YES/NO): YES